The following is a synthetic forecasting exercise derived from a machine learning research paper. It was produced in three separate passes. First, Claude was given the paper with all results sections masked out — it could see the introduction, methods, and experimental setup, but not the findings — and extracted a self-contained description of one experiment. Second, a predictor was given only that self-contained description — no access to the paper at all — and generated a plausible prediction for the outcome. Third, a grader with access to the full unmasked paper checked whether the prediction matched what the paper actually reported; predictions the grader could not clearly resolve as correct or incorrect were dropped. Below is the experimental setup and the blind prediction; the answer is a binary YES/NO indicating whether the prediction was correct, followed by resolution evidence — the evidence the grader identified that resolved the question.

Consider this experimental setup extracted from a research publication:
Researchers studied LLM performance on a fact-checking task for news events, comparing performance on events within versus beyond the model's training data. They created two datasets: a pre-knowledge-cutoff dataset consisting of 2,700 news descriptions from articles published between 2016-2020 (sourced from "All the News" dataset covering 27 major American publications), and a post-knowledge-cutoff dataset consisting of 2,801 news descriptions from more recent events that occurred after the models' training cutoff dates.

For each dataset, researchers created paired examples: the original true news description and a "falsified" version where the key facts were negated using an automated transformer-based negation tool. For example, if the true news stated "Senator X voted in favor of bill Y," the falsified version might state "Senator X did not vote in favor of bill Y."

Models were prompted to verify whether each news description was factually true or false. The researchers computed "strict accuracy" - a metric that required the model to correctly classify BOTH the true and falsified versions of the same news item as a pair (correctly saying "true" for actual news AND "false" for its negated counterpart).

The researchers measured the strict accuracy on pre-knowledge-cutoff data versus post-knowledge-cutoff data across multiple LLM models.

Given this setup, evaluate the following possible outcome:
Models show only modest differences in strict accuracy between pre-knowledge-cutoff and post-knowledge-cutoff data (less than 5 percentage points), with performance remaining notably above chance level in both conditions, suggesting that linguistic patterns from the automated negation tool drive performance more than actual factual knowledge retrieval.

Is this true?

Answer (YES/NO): NO